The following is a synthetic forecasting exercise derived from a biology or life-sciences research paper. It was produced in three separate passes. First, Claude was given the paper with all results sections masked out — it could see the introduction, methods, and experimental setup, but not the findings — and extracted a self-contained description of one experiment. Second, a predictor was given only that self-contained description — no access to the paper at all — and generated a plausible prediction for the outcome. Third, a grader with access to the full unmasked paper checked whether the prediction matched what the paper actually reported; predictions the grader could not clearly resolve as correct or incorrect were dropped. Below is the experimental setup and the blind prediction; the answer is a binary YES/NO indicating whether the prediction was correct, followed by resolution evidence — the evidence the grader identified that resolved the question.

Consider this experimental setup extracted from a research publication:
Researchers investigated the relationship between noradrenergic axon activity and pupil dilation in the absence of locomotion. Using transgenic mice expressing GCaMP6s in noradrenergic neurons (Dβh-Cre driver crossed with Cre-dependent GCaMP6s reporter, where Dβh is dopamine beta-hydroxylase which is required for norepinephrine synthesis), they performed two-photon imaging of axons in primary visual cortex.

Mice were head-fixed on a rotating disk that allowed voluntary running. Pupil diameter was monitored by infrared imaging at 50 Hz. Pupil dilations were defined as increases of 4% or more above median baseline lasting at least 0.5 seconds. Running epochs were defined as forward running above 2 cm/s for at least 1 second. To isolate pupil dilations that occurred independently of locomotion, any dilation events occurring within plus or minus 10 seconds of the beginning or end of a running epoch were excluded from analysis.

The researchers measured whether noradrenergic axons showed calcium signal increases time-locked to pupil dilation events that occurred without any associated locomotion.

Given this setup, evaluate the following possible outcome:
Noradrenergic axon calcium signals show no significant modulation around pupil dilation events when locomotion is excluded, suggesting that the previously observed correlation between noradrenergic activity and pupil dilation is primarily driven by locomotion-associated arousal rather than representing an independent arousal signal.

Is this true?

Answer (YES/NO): NO